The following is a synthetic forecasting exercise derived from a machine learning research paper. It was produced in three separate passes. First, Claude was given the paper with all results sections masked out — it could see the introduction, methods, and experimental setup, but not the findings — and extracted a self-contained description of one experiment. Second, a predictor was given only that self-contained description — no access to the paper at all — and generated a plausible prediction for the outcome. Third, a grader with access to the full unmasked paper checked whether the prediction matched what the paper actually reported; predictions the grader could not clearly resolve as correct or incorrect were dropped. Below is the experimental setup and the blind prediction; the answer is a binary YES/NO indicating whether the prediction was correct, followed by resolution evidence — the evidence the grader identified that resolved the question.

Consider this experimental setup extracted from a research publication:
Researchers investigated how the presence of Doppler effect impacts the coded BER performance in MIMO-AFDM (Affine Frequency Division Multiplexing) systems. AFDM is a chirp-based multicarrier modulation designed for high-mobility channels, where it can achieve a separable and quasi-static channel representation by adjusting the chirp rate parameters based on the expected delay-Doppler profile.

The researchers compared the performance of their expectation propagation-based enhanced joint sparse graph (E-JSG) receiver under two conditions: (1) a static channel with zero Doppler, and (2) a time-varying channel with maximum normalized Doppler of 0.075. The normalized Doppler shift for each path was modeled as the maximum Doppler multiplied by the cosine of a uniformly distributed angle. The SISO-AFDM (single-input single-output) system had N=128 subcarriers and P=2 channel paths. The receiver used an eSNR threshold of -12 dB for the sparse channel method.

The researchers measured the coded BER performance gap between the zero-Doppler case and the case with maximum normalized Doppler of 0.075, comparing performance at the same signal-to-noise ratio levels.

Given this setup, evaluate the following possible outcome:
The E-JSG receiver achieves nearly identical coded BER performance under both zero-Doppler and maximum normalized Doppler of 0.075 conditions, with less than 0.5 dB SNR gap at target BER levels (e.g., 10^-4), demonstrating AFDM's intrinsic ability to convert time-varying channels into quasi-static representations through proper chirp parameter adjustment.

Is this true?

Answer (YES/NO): NO